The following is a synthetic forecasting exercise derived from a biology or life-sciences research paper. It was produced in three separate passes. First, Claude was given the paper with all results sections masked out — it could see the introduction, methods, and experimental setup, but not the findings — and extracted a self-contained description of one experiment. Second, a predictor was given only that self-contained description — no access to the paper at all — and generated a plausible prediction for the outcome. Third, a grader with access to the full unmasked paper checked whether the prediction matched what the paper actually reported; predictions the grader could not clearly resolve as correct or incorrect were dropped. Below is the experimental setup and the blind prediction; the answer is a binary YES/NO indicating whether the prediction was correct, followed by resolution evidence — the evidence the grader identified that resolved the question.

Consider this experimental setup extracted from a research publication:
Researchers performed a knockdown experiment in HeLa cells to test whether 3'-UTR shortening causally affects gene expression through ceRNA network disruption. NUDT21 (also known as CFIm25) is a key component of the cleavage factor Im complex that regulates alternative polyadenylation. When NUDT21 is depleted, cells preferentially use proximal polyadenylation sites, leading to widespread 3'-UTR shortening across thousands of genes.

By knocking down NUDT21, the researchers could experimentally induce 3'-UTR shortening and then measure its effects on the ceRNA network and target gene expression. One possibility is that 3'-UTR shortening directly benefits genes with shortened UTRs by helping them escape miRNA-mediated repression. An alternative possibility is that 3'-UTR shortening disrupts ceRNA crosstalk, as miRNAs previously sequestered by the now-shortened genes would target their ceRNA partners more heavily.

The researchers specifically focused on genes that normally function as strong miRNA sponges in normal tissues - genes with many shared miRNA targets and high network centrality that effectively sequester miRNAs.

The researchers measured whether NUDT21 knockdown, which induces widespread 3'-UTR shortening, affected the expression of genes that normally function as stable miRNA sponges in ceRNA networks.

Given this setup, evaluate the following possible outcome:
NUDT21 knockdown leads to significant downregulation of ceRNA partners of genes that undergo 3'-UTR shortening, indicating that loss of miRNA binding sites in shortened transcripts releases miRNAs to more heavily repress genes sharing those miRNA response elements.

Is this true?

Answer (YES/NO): YES